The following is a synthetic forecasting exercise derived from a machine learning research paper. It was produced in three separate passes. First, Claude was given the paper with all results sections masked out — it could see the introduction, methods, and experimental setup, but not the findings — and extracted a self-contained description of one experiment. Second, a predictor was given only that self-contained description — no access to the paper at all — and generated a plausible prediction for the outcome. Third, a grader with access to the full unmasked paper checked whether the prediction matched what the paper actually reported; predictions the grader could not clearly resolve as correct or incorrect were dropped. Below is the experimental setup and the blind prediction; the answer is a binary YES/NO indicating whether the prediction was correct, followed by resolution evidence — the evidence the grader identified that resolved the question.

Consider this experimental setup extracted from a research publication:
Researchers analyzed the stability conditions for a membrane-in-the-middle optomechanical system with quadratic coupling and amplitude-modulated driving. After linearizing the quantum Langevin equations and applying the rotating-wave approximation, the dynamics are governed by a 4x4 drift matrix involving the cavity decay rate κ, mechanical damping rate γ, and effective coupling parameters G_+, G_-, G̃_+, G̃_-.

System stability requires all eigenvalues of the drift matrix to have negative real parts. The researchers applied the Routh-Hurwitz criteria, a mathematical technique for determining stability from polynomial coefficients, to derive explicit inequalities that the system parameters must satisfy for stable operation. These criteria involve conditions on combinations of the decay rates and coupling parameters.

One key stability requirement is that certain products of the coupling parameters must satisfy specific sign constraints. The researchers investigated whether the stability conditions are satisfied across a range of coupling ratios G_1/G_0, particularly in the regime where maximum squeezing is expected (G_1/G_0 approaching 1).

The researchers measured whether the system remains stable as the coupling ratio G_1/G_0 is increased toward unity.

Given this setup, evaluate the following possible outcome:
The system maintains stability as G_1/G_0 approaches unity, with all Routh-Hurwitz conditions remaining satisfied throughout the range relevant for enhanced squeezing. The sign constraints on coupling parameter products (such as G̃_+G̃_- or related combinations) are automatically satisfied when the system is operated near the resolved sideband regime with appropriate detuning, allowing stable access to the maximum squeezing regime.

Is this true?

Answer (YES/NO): YES